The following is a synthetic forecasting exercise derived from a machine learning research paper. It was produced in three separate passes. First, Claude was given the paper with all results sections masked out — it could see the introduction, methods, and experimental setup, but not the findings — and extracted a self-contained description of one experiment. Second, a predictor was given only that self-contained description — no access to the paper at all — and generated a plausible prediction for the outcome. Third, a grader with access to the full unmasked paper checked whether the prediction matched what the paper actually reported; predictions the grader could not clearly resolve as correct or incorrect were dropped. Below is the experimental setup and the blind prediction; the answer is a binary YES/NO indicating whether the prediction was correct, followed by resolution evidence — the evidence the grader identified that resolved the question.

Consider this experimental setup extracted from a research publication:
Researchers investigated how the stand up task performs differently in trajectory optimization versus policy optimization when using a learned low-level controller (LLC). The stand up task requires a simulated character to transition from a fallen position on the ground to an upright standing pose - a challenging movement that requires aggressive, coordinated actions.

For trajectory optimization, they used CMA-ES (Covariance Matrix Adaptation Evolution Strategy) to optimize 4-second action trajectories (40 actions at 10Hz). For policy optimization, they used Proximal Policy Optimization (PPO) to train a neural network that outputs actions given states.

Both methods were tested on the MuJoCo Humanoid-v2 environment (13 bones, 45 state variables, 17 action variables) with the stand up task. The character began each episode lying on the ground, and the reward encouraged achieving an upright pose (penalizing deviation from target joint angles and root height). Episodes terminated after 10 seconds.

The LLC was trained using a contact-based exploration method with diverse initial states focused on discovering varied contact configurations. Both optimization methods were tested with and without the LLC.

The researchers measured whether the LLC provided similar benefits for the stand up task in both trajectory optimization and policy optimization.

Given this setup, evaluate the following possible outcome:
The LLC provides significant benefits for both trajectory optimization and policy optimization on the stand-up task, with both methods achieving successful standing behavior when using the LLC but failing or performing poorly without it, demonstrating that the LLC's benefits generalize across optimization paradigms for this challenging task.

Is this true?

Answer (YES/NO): NO